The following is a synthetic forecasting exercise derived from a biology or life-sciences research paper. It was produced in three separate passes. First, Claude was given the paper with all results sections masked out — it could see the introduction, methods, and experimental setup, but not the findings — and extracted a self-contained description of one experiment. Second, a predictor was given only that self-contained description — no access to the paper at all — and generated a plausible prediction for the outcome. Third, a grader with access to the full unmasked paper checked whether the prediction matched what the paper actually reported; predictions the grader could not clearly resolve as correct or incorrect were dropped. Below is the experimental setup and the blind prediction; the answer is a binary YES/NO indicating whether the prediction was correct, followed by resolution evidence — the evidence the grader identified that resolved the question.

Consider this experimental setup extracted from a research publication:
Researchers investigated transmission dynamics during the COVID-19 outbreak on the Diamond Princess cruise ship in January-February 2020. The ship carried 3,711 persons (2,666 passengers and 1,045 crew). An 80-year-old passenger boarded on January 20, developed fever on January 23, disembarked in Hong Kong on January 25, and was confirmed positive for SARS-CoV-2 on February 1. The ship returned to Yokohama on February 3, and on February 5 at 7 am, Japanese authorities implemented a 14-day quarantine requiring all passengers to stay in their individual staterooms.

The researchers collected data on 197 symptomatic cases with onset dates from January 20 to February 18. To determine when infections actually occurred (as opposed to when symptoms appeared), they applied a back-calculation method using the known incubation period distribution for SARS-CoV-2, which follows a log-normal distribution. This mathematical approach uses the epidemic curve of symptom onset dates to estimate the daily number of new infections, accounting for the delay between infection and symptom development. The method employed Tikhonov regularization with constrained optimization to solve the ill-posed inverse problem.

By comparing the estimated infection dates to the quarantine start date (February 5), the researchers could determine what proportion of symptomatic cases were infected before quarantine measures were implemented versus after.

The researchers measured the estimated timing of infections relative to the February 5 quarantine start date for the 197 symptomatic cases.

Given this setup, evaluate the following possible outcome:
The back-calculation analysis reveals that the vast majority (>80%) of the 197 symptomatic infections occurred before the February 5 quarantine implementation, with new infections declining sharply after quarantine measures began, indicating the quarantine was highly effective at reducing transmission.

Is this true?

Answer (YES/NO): NO